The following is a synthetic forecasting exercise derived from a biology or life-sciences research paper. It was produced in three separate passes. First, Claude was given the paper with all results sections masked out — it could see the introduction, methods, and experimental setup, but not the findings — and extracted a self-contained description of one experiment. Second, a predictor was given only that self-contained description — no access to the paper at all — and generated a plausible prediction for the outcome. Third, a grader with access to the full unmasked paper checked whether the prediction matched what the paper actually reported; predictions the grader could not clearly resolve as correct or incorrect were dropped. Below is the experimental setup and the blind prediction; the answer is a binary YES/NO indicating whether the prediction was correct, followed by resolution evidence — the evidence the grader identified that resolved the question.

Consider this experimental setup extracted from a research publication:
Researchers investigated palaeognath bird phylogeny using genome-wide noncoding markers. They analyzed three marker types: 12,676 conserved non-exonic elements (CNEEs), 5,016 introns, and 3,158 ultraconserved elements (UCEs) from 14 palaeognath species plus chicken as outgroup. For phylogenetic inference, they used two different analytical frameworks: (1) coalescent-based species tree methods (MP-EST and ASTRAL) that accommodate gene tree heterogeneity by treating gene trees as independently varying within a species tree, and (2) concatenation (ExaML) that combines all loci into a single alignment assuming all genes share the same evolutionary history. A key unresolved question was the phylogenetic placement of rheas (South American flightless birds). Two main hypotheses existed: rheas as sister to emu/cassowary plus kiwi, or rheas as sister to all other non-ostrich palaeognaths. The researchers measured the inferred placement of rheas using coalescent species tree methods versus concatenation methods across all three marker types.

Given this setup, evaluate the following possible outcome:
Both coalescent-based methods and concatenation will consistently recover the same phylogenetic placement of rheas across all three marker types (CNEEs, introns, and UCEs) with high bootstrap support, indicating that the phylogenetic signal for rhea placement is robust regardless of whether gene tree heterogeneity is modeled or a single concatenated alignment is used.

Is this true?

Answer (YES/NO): NO